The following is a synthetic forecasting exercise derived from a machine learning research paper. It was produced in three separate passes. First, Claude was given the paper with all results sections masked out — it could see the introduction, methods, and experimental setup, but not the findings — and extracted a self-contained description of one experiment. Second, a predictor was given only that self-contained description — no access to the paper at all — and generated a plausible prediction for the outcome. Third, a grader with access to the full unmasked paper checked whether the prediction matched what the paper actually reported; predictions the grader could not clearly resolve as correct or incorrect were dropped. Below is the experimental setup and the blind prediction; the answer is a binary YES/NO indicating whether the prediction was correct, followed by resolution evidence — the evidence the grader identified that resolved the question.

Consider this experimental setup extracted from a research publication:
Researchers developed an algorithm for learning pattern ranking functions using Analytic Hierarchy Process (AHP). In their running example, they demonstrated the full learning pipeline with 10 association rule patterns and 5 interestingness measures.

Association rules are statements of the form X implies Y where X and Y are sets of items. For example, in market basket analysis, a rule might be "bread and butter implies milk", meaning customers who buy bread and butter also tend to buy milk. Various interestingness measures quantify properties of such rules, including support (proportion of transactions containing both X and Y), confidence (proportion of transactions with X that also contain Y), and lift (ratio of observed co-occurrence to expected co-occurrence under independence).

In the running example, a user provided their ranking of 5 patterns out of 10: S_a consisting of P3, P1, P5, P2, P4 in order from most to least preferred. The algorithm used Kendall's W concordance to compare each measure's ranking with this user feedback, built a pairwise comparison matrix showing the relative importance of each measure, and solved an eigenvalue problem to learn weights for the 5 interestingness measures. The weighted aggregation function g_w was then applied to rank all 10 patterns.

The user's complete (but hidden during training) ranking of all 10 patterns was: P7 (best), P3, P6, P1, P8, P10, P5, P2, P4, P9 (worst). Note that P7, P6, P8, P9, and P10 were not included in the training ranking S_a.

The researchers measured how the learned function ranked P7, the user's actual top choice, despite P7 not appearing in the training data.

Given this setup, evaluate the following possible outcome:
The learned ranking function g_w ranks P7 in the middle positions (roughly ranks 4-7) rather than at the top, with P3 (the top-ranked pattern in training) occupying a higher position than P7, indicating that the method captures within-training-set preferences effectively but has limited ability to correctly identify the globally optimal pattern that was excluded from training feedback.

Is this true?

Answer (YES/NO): NO